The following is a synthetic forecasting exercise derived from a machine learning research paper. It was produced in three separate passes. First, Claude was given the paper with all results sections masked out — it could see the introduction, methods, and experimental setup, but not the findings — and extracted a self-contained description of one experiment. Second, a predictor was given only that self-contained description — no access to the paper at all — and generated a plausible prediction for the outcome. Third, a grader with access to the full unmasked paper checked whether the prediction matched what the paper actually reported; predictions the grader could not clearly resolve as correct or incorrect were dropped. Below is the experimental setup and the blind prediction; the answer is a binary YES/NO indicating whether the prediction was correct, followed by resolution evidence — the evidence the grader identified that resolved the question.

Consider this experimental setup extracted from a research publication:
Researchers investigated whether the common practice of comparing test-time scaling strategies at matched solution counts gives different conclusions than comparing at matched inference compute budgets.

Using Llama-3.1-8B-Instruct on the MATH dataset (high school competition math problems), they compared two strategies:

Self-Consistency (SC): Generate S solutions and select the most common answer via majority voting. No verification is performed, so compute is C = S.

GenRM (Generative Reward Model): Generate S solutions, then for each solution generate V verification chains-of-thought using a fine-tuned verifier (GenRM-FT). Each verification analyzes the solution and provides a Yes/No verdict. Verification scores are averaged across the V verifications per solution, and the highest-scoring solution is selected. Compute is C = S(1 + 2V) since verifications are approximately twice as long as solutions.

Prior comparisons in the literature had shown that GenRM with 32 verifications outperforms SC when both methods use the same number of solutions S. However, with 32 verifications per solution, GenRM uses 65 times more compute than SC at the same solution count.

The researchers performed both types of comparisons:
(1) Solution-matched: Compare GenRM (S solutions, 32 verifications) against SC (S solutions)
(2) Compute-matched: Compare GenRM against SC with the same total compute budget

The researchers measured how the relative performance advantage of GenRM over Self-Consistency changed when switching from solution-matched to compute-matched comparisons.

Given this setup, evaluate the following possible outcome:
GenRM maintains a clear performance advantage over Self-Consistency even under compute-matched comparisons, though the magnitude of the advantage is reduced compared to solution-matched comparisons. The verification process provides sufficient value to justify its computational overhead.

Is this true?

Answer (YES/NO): NO